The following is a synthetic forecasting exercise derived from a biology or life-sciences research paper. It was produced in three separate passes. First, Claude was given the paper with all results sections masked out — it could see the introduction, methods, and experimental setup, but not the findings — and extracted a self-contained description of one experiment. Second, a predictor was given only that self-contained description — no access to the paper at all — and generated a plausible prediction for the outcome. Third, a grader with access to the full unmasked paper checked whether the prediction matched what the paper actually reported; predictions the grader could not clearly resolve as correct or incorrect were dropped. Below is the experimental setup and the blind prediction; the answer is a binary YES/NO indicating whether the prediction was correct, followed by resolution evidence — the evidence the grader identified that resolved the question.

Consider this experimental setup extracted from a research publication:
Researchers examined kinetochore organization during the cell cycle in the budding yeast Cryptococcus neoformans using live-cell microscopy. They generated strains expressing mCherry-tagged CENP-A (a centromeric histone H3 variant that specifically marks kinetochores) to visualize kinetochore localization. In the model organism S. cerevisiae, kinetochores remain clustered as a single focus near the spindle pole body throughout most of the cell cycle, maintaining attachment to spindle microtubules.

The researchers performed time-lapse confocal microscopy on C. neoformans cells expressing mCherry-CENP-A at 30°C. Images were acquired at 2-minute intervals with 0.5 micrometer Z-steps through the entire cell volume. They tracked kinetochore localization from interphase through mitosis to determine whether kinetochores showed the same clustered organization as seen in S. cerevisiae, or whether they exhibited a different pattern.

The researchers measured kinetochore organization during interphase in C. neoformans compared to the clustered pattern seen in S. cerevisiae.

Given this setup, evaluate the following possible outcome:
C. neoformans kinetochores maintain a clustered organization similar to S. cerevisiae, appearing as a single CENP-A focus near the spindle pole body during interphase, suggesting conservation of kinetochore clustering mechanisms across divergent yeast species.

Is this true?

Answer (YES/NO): NO